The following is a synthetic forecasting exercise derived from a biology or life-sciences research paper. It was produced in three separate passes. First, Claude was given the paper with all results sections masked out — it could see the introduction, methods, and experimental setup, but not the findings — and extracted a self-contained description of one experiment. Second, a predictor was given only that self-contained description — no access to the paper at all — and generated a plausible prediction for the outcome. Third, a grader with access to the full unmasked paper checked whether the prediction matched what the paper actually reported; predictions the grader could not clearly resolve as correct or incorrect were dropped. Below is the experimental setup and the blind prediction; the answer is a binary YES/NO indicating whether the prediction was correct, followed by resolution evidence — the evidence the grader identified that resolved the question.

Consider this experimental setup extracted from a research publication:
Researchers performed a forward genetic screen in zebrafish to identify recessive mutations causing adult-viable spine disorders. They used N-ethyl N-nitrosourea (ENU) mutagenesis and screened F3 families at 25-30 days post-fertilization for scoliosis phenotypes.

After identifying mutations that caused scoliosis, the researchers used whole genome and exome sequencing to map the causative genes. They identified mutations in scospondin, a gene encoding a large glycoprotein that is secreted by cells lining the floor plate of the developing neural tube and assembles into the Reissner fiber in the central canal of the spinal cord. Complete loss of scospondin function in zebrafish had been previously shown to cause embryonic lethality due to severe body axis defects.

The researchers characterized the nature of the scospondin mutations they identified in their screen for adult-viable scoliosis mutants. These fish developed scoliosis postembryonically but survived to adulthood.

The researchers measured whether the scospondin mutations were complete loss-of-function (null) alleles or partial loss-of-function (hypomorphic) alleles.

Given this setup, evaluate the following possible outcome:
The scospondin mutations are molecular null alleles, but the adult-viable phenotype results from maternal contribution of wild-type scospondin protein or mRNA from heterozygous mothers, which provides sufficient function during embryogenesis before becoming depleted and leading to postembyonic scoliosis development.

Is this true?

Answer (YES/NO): NO